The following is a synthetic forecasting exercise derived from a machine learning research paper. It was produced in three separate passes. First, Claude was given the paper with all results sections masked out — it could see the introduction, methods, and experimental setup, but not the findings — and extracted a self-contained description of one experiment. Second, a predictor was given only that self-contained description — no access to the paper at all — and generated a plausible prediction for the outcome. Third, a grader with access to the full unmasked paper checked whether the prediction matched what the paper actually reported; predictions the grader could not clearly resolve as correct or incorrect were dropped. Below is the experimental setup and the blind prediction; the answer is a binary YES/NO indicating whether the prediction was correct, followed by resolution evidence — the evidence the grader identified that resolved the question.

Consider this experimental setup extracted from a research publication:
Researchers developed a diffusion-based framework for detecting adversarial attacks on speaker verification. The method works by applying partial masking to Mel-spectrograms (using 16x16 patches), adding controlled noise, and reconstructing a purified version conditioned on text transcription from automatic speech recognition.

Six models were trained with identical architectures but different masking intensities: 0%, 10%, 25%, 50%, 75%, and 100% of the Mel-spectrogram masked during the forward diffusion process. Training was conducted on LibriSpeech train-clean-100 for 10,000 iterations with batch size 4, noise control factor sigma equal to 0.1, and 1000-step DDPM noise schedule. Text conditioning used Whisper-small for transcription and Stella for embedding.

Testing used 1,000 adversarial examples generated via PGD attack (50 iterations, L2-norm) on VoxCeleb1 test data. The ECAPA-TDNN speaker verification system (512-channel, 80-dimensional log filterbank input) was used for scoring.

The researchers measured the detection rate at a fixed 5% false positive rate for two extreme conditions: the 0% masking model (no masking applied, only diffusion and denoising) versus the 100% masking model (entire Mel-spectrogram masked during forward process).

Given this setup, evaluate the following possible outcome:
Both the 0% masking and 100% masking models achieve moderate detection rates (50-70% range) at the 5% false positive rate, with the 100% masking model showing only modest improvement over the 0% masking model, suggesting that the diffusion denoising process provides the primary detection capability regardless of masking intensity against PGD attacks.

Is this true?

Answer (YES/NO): NO